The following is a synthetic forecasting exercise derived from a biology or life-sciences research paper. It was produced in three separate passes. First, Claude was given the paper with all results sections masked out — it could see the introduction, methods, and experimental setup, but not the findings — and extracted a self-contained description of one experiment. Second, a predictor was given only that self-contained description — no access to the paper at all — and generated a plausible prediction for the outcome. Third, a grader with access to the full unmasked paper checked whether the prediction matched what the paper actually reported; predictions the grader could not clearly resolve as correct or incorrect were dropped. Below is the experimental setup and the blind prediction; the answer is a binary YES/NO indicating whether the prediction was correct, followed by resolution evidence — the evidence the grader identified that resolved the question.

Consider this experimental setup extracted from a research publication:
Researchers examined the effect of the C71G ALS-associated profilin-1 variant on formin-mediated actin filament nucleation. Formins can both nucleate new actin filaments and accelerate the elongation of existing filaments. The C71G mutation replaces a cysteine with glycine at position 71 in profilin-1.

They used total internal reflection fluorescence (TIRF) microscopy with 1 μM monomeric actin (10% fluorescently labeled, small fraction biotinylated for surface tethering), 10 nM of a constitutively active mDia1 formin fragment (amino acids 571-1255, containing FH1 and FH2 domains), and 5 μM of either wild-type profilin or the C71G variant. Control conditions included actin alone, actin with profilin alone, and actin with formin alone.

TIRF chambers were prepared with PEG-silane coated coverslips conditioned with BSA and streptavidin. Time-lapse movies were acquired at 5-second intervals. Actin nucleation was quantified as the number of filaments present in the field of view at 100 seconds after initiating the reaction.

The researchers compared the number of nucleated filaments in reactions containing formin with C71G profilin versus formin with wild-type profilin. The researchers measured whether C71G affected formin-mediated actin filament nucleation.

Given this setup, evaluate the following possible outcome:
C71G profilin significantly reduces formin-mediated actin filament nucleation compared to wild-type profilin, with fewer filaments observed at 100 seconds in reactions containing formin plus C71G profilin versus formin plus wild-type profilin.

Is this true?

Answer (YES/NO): YES